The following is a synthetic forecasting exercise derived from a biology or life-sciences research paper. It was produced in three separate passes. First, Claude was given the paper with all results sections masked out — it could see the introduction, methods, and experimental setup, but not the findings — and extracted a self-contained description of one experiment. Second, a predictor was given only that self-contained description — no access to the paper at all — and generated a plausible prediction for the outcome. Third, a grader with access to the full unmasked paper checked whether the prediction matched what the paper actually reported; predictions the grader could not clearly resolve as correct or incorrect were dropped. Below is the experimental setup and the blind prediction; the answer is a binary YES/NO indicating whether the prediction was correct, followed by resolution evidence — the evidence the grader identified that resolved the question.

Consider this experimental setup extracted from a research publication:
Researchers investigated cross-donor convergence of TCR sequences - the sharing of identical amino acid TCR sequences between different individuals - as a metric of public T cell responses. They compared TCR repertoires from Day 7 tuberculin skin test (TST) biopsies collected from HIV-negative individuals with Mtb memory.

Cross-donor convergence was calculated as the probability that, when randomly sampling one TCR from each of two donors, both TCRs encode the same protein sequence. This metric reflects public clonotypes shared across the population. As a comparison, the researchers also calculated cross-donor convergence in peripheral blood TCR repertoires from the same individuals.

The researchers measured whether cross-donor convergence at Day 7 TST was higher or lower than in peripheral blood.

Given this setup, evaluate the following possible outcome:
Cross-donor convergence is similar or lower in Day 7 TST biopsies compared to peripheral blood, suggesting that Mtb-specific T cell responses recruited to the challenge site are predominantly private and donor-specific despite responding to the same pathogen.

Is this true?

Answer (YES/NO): NO